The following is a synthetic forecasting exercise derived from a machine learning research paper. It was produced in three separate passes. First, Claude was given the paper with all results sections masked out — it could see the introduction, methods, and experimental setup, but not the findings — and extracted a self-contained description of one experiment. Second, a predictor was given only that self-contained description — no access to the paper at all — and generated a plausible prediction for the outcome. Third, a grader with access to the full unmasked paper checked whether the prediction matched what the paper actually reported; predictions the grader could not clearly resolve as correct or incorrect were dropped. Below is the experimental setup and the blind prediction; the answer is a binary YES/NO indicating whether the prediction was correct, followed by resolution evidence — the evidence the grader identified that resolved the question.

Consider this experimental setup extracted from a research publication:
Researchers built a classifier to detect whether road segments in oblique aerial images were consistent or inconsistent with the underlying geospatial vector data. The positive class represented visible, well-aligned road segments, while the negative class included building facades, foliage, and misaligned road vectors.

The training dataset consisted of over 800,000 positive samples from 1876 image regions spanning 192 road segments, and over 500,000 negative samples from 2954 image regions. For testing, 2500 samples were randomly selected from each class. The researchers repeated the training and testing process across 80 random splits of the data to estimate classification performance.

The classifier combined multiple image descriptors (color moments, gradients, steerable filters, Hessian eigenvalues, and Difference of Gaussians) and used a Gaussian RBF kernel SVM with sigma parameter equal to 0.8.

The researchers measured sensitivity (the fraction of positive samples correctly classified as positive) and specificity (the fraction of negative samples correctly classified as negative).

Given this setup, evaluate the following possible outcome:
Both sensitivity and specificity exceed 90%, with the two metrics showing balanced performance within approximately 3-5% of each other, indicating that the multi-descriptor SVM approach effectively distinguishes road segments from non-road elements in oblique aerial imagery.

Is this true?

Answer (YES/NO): NO